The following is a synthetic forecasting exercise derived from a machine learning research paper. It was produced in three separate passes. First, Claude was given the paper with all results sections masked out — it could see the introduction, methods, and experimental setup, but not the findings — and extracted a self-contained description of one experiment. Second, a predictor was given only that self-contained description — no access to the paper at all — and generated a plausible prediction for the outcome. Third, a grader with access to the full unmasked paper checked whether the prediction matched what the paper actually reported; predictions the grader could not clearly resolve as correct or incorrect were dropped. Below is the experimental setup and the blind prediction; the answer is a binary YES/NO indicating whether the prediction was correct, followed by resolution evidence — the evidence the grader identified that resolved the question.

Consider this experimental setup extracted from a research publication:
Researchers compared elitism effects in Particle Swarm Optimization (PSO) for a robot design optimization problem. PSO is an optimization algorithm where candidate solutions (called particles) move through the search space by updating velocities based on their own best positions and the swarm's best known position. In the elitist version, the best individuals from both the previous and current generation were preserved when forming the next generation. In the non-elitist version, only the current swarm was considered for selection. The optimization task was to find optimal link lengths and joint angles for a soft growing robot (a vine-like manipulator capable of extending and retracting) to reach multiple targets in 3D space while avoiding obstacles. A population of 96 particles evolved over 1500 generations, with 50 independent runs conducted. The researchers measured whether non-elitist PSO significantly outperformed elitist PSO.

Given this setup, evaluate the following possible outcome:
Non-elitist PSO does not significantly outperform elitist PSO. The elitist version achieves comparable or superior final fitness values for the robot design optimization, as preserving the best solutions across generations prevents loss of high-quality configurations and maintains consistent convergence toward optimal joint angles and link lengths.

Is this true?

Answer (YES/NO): NO